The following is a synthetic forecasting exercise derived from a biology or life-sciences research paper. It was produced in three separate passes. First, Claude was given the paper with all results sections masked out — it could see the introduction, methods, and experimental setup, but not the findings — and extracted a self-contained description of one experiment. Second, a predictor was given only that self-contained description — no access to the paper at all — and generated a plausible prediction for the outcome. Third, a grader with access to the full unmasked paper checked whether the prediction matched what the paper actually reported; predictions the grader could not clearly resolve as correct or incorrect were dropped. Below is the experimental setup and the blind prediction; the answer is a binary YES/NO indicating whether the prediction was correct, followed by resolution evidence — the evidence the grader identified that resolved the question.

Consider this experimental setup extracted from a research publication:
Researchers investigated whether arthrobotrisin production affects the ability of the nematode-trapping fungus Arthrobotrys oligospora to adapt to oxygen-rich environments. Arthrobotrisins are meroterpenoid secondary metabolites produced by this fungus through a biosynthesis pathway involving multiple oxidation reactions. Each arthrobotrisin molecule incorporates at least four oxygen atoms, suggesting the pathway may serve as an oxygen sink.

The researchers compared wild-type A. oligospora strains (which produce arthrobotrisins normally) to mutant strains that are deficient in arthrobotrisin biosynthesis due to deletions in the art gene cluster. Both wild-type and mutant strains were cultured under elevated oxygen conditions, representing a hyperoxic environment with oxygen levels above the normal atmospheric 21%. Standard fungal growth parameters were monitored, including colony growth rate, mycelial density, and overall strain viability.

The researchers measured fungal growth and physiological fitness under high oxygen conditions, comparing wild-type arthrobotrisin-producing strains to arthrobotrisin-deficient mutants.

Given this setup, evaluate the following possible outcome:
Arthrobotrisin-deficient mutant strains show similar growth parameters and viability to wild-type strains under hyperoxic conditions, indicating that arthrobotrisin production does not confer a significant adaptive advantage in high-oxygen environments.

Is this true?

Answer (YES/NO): NO